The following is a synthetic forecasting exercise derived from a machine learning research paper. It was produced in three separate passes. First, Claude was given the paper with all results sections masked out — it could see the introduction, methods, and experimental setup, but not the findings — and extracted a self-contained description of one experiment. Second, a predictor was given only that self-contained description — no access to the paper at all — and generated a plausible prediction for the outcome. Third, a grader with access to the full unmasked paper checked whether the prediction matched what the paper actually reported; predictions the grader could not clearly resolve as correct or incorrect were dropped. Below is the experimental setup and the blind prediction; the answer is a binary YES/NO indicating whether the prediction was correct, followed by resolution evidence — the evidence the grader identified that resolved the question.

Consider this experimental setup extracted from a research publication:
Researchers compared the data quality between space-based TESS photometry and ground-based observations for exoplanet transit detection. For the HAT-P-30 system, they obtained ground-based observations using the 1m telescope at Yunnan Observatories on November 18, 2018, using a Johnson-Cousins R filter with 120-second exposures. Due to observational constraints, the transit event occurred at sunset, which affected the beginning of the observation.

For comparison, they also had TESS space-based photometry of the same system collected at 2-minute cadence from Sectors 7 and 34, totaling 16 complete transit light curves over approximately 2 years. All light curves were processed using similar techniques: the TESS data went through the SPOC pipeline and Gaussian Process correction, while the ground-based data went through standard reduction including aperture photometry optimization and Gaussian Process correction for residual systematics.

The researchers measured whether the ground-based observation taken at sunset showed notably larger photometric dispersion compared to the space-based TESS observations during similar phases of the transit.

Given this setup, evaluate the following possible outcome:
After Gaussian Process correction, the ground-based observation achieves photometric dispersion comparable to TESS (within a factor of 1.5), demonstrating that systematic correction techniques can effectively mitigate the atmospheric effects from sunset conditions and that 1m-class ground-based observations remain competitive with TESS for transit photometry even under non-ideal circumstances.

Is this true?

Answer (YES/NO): NO